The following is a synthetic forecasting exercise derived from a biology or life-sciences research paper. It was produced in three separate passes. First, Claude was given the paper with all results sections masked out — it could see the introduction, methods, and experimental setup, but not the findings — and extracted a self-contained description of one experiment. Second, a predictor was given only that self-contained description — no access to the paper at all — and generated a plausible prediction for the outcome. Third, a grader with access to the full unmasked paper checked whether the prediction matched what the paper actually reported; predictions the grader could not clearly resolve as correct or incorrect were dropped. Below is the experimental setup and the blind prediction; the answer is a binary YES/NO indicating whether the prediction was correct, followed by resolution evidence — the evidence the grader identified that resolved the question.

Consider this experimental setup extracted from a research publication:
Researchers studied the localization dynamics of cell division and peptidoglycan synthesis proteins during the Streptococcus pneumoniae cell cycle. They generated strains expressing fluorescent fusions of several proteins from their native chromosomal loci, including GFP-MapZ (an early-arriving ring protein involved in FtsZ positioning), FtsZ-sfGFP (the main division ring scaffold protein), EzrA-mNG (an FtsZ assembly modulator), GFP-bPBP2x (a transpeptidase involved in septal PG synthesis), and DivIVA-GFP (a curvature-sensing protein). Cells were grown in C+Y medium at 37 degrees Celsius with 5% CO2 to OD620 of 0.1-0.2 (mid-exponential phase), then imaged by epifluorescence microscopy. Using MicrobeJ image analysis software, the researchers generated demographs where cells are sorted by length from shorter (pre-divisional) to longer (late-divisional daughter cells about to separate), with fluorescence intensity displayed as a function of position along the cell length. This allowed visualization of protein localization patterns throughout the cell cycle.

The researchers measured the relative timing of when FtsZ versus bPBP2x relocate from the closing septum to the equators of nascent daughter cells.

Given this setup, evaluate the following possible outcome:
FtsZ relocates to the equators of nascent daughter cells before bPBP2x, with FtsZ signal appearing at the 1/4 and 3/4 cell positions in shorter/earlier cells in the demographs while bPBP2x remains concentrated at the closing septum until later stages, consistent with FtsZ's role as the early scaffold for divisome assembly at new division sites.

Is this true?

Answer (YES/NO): YES